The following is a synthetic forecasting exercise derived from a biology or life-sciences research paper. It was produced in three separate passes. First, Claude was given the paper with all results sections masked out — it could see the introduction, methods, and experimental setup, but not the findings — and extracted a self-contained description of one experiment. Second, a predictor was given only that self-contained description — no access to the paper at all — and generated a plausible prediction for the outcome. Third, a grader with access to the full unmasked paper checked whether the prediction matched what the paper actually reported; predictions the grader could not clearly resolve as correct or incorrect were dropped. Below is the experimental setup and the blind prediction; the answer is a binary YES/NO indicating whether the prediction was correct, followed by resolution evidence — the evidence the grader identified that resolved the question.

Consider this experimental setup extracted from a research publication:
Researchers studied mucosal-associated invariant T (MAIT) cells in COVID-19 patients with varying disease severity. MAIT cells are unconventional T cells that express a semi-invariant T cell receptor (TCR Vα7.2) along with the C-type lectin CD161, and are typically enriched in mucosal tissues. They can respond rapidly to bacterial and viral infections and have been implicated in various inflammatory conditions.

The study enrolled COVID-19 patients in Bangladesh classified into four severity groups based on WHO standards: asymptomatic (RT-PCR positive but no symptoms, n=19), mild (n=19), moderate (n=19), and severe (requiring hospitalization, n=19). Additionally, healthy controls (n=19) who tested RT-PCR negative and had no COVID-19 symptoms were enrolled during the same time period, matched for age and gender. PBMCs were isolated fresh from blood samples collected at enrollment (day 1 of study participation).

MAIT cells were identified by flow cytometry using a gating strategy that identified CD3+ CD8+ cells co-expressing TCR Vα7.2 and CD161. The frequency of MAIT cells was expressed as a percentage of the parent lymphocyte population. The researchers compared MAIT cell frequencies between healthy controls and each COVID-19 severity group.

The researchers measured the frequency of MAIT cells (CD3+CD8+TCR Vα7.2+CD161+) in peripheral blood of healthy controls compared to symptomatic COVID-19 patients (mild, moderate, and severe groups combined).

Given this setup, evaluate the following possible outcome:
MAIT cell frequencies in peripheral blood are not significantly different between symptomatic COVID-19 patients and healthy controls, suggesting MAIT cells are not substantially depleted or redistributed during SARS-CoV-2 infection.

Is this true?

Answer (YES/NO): NO